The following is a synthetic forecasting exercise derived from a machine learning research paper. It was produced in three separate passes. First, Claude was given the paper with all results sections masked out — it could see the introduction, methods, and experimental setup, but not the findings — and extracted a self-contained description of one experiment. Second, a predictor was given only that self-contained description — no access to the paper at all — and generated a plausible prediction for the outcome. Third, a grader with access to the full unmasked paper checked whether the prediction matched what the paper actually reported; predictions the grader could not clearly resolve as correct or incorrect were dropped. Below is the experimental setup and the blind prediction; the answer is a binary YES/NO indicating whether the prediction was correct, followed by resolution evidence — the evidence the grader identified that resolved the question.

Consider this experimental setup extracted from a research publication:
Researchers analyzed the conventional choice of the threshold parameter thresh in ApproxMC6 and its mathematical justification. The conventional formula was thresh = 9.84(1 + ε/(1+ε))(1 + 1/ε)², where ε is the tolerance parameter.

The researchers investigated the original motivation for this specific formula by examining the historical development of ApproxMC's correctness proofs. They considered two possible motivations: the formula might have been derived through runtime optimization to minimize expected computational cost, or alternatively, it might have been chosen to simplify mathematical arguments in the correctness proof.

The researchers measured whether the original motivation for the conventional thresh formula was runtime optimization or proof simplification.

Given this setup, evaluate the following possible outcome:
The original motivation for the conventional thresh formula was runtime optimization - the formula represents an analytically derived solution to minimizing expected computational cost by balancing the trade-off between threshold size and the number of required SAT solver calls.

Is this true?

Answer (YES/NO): NO